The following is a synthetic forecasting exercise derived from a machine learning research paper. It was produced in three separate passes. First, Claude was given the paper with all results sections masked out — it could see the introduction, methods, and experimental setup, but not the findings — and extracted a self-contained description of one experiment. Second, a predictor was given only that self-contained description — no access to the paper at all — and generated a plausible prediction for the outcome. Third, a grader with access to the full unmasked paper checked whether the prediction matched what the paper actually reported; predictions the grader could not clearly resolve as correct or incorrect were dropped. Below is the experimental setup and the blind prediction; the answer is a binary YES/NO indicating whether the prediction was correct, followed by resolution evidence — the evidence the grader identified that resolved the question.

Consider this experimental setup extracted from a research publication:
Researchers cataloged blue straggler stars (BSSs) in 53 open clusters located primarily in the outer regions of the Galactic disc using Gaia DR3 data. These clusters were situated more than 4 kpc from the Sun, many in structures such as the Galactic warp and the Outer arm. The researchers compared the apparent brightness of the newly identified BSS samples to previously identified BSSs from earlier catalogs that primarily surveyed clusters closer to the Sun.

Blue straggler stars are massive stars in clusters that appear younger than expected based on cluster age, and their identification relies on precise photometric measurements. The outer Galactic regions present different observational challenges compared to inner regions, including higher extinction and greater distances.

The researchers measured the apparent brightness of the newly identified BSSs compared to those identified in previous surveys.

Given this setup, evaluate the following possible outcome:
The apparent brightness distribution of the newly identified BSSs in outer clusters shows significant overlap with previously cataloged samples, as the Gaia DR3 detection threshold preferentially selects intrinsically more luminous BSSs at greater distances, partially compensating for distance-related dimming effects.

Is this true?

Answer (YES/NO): NO